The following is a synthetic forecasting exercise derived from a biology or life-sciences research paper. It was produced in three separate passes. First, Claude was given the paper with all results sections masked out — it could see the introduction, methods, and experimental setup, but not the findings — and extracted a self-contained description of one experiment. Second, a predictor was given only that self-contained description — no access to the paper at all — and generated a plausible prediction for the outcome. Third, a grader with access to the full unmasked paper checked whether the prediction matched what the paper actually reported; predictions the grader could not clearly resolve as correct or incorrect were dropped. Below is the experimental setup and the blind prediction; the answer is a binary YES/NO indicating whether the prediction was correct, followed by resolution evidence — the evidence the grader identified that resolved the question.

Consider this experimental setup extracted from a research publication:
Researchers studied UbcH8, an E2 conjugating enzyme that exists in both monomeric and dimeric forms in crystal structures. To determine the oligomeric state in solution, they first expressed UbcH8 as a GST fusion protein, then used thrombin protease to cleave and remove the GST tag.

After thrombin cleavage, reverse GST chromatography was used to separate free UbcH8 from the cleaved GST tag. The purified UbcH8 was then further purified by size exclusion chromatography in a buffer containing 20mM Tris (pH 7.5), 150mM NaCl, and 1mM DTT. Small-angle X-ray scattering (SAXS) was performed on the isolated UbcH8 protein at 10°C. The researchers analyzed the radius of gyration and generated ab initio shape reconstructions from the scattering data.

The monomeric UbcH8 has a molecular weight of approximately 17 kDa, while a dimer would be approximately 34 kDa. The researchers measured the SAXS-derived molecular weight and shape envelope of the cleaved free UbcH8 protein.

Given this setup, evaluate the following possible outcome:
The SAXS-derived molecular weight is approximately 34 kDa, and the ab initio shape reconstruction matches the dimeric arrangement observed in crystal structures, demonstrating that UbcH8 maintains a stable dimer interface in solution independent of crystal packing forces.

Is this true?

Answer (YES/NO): NO